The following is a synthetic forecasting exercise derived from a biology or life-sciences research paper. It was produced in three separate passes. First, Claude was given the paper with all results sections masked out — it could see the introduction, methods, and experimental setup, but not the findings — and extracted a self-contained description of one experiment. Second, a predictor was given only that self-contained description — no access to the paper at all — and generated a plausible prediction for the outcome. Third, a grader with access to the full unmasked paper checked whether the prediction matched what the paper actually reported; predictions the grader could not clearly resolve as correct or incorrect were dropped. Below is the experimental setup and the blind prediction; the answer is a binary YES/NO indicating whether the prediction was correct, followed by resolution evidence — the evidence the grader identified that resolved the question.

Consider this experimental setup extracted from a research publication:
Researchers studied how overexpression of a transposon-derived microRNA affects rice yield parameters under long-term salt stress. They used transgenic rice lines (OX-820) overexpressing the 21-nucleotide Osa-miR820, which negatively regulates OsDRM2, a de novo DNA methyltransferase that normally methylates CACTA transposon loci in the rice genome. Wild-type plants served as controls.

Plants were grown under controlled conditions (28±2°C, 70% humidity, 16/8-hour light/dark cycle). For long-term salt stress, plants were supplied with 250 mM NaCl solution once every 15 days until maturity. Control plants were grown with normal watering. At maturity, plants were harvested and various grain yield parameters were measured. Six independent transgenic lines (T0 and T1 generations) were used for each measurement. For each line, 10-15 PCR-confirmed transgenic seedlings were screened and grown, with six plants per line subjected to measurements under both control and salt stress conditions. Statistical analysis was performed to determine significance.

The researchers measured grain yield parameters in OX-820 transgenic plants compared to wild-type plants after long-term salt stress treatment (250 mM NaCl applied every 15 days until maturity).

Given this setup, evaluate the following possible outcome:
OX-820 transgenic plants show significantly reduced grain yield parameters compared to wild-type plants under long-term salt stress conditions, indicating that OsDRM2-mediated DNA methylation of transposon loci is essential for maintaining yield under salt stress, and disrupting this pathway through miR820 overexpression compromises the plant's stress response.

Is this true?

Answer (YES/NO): NO